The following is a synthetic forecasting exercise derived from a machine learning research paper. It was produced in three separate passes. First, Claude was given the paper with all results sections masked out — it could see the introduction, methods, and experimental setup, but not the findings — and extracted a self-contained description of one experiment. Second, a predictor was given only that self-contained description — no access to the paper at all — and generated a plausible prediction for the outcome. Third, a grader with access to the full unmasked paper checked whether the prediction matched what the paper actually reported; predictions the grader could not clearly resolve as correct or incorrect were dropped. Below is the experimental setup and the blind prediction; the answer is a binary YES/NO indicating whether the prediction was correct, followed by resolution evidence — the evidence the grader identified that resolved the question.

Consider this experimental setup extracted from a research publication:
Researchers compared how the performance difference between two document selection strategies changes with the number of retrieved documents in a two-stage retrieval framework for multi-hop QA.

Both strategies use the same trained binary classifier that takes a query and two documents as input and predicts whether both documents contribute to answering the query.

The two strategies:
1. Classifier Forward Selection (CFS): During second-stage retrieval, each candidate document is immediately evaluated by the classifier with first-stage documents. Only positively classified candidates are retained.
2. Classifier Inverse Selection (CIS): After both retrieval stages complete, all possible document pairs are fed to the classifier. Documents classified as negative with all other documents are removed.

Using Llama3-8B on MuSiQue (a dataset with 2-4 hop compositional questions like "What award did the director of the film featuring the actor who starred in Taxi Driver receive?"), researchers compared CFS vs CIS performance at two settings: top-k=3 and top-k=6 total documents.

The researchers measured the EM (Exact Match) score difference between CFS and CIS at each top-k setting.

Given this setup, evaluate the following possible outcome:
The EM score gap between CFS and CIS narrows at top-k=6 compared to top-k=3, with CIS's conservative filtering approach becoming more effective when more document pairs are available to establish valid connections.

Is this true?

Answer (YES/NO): YES